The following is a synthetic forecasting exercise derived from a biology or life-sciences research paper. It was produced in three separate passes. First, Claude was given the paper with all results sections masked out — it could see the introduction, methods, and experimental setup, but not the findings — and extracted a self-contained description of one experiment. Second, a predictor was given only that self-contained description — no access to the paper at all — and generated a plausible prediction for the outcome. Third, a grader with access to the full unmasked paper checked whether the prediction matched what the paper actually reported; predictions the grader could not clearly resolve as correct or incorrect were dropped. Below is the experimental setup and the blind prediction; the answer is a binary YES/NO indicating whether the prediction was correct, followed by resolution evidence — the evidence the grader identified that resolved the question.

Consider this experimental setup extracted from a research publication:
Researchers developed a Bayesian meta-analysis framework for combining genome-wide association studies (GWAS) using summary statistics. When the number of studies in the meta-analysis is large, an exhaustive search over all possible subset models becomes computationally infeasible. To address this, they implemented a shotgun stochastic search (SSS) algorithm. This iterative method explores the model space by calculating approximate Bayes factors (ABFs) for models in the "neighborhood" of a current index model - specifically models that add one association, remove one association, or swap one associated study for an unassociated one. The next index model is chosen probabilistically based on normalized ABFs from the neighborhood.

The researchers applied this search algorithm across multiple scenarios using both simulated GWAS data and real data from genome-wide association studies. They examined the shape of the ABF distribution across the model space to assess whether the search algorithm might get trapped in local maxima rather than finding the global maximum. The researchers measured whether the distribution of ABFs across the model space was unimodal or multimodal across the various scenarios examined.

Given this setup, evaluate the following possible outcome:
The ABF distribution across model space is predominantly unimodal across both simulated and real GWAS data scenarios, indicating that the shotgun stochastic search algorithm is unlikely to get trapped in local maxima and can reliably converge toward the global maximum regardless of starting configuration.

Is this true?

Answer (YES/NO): YES